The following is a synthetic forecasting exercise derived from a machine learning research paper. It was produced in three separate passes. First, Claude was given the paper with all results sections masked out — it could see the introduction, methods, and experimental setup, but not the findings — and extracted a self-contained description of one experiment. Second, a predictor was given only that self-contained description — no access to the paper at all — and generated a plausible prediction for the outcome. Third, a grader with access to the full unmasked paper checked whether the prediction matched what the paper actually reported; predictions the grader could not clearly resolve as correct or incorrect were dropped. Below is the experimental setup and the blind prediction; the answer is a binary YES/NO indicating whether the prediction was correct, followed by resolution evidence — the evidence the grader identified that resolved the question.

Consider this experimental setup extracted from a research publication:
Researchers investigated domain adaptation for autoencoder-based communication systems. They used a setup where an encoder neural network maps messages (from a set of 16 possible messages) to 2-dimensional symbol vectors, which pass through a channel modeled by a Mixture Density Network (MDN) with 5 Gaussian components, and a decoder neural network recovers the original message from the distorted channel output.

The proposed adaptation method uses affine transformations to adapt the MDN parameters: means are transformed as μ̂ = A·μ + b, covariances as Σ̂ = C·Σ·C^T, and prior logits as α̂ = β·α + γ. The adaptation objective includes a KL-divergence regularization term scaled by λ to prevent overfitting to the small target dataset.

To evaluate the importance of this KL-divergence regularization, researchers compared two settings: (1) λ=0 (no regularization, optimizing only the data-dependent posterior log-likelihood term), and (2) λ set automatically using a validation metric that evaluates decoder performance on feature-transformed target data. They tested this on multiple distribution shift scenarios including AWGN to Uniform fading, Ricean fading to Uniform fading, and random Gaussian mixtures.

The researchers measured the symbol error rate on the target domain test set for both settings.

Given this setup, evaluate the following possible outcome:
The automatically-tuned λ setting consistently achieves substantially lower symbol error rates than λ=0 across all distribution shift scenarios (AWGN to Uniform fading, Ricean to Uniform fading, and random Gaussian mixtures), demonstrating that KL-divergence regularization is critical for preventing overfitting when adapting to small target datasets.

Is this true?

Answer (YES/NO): YES